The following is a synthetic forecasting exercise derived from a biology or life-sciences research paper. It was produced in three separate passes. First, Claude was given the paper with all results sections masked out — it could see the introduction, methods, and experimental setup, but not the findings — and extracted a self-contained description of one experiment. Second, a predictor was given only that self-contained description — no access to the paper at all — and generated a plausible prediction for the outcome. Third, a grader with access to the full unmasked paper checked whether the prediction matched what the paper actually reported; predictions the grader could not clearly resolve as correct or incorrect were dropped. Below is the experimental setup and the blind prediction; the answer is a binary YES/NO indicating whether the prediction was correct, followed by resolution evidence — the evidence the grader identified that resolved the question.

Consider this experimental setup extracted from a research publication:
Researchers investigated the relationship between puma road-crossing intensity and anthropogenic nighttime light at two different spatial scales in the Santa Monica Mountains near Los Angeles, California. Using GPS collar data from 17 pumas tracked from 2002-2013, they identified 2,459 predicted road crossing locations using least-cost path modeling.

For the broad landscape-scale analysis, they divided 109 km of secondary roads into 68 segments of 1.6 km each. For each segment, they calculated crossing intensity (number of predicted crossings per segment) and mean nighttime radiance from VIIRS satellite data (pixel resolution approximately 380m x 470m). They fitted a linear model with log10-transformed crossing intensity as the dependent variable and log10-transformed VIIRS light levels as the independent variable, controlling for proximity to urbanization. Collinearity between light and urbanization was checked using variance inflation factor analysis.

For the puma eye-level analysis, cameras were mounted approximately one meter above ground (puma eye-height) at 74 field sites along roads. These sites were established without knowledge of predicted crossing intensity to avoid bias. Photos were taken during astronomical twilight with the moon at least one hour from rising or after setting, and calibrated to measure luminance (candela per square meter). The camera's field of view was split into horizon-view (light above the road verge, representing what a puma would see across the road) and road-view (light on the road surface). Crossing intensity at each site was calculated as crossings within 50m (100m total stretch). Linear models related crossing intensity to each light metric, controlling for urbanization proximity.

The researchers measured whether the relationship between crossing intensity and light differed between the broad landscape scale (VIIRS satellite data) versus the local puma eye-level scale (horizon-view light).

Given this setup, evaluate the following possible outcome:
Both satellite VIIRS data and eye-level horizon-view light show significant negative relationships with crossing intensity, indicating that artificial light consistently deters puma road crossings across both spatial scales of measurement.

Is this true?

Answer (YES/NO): NO